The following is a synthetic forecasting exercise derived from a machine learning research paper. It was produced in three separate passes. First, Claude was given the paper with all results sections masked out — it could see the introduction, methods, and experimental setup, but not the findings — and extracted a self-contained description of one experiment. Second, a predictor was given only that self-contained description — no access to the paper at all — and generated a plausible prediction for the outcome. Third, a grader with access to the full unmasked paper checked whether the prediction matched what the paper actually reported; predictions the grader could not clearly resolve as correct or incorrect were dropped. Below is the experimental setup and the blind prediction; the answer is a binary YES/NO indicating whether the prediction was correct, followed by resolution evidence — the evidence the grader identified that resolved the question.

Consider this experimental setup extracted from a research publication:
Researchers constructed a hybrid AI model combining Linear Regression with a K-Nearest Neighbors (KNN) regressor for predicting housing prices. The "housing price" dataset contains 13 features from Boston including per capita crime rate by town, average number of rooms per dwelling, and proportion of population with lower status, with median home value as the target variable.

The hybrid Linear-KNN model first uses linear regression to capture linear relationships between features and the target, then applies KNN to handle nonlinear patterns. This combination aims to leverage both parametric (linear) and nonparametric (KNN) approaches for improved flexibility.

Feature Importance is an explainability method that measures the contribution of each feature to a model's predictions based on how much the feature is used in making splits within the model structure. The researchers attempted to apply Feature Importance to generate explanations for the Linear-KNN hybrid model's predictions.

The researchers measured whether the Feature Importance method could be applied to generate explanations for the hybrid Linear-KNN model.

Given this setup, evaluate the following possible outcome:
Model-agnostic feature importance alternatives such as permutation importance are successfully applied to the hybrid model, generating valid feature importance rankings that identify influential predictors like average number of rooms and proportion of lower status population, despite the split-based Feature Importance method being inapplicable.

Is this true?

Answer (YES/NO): NO